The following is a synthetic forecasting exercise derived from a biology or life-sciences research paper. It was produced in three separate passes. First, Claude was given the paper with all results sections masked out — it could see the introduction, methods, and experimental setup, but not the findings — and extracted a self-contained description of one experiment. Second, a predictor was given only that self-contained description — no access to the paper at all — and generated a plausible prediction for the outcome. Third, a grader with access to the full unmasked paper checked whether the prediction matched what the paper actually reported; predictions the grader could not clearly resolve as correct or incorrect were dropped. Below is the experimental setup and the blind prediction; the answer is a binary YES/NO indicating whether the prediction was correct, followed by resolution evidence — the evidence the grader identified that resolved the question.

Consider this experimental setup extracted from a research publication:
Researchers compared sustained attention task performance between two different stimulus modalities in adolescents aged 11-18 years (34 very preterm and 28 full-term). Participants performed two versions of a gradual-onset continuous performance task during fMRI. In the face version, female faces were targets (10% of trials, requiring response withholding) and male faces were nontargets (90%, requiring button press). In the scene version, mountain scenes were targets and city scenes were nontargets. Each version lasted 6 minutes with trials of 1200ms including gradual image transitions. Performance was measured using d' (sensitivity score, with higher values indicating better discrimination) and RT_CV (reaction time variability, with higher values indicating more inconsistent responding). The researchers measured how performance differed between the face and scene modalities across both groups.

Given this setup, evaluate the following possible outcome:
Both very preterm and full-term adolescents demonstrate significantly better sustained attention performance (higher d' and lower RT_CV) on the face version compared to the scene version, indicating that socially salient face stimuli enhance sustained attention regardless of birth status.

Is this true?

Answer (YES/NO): NO